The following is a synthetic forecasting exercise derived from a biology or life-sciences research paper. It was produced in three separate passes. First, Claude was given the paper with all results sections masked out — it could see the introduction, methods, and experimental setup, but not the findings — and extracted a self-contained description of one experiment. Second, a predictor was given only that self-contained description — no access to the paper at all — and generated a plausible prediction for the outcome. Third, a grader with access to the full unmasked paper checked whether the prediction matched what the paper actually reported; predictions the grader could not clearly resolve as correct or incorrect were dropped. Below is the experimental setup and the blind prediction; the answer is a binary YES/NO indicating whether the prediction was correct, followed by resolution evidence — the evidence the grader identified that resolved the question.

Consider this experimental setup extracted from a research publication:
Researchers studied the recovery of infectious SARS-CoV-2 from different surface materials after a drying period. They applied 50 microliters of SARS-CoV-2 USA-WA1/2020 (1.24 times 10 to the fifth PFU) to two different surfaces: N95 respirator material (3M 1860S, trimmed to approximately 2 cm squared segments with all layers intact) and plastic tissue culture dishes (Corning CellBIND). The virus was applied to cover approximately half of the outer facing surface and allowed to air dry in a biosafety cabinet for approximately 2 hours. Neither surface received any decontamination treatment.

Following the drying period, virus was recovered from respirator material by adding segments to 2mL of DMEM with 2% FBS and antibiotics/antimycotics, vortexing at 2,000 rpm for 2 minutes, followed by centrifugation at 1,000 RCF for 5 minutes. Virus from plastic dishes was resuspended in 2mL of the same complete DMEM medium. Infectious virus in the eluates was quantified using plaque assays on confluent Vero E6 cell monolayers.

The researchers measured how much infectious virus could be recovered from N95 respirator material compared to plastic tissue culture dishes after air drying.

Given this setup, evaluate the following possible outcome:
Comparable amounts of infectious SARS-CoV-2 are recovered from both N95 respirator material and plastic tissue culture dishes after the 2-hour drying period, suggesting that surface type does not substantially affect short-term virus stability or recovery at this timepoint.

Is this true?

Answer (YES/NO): YES